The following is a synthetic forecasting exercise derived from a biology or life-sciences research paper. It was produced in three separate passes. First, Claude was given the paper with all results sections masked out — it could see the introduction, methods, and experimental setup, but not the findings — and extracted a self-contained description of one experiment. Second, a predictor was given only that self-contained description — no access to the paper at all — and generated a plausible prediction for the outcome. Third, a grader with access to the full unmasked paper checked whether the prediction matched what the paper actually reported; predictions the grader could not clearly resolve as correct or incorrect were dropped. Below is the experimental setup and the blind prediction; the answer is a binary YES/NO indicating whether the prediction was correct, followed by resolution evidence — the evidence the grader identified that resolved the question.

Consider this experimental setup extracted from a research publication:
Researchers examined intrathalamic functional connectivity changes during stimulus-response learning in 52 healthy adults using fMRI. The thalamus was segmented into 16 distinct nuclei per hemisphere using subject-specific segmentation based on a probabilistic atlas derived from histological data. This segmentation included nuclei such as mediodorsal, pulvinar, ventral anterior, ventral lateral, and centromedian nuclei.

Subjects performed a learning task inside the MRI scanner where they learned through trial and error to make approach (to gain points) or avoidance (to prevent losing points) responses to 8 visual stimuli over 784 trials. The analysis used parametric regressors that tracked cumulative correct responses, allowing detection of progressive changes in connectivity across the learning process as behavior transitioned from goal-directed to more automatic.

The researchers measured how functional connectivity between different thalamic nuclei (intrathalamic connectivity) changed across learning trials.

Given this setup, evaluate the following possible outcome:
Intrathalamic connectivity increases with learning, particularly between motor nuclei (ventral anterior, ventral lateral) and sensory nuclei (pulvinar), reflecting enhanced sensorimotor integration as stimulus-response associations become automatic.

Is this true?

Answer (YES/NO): NO